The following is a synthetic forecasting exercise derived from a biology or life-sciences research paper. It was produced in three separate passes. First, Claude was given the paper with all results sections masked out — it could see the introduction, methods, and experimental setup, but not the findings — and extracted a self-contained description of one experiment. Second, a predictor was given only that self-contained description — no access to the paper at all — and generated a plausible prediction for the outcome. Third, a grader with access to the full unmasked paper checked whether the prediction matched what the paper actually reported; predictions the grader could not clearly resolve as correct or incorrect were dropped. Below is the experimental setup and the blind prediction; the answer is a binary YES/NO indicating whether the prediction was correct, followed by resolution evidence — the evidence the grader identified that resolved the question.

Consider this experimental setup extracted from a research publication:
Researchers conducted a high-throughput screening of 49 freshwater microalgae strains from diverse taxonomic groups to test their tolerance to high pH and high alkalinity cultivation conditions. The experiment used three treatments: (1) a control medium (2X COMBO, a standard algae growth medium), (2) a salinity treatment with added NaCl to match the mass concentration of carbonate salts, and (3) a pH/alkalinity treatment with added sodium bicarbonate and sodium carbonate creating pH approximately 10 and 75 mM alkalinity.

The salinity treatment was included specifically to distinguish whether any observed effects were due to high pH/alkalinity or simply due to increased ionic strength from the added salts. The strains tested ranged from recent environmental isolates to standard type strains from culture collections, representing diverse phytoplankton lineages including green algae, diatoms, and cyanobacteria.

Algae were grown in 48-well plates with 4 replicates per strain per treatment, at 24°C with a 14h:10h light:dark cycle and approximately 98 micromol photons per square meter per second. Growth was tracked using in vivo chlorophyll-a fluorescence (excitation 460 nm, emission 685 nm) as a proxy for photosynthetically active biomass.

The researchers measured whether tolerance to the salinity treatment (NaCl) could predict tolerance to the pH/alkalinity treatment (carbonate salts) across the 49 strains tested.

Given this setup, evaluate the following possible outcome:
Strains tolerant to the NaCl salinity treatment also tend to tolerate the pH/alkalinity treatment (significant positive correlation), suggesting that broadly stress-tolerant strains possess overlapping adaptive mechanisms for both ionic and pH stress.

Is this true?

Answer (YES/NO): NO